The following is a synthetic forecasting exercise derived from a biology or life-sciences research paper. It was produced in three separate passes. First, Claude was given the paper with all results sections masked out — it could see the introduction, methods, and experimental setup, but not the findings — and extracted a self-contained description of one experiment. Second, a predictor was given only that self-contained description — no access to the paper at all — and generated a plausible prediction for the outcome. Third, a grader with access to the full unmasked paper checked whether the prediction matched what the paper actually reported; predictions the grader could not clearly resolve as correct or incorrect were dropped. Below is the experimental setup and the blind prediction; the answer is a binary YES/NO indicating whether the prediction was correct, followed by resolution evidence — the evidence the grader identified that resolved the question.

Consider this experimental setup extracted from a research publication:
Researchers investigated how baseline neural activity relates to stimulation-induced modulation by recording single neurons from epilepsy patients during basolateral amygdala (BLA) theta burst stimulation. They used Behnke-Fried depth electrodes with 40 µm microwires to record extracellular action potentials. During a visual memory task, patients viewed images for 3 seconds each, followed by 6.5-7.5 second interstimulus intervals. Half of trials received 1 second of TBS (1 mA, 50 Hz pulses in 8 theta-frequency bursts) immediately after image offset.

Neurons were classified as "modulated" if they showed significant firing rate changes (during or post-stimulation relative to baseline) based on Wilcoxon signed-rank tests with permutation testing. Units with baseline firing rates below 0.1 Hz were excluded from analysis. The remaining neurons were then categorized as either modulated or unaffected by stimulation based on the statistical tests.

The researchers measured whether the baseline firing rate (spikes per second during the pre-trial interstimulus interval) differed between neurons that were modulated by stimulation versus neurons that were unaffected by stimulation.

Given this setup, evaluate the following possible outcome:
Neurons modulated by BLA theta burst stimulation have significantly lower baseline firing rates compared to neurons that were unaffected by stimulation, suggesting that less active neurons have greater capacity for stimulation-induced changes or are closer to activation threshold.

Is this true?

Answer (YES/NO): NO